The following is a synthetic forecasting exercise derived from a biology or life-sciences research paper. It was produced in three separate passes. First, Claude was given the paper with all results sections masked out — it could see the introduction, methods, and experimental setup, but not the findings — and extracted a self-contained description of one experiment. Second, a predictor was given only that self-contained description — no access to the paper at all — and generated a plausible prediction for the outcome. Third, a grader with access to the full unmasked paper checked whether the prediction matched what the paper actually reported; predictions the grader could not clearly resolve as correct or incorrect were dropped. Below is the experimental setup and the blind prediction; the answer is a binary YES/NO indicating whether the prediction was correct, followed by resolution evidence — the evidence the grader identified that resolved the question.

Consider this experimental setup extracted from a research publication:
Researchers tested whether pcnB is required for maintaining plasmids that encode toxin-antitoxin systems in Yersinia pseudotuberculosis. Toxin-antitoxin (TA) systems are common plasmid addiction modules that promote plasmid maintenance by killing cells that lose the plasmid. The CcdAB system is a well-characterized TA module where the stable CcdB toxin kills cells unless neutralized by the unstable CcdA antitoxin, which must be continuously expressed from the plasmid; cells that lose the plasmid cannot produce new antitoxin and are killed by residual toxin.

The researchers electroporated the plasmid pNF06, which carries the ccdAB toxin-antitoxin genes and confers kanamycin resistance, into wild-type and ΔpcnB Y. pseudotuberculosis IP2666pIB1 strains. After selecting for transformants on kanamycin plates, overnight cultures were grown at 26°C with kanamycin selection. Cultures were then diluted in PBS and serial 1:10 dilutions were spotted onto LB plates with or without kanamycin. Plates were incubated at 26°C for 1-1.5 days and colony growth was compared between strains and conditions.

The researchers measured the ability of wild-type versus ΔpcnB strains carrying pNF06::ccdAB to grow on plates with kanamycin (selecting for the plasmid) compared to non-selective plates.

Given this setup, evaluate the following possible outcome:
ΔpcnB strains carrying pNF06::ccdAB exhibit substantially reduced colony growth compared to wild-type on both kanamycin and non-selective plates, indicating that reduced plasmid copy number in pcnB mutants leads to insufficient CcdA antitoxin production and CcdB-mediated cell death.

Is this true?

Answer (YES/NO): NO